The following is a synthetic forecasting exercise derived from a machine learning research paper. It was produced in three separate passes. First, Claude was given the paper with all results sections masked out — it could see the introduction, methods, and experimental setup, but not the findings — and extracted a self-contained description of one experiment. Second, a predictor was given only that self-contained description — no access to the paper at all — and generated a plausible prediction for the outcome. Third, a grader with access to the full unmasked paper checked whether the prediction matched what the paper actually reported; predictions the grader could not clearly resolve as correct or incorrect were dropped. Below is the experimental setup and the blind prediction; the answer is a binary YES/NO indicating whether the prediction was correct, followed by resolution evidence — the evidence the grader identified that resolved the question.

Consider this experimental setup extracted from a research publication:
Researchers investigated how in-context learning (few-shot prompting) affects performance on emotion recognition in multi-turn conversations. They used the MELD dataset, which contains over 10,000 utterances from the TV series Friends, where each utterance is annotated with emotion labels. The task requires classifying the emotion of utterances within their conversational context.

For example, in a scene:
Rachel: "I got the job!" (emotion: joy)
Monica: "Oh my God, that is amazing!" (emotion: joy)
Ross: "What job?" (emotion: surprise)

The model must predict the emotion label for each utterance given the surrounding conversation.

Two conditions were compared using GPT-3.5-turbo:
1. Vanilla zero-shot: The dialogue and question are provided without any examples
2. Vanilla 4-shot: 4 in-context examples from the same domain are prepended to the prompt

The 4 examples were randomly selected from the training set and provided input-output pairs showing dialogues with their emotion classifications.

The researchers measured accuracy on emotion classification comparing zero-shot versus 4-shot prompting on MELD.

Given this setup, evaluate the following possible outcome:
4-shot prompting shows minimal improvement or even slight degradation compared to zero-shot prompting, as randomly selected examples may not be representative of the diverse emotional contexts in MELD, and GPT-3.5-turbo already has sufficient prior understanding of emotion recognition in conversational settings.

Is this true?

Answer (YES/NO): YES